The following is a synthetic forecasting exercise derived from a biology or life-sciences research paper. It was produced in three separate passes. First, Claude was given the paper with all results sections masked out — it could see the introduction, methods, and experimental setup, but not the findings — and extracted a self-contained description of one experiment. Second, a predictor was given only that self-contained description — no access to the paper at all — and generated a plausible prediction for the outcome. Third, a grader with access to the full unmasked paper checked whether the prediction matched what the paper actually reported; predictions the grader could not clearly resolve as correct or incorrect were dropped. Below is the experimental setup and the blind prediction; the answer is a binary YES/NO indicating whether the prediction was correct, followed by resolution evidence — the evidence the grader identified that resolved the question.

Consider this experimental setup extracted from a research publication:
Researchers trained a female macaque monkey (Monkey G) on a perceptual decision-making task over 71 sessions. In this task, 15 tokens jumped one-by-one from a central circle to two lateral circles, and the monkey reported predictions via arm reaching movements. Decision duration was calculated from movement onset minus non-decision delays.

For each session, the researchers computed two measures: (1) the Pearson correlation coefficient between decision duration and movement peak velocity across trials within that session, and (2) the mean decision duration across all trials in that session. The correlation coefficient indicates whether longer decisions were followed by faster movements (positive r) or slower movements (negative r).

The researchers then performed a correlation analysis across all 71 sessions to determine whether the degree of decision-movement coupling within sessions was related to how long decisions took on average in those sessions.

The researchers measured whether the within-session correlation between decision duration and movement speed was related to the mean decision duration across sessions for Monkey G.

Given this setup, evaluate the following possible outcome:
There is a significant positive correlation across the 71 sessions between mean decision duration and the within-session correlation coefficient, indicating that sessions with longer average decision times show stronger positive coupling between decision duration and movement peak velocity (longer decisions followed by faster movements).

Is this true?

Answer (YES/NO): YES